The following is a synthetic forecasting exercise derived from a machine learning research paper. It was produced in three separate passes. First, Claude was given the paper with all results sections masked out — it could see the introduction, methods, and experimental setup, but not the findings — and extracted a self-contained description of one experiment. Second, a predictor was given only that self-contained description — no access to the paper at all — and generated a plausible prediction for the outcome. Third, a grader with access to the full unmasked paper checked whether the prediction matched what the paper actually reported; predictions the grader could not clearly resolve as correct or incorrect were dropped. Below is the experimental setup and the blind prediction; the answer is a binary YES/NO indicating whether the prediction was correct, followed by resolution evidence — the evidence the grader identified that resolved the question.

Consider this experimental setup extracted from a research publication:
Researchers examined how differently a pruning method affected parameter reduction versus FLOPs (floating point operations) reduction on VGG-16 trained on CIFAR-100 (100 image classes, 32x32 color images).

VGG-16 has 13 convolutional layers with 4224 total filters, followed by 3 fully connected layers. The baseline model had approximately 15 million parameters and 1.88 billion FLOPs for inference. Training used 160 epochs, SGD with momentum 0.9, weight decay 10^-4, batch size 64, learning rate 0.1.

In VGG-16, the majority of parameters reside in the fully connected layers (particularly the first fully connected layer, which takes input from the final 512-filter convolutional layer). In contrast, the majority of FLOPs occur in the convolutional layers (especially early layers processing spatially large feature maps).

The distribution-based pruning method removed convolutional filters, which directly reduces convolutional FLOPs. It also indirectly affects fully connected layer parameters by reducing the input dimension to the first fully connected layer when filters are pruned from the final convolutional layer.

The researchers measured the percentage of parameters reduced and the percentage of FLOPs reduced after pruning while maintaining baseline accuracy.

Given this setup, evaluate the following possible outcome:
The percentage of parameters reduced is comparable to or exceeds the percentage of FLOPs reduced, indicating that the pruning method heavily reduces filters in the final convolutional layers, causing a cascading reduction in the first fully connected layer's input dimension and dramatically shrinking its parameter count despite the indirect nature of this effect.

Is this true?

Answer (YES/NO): YES